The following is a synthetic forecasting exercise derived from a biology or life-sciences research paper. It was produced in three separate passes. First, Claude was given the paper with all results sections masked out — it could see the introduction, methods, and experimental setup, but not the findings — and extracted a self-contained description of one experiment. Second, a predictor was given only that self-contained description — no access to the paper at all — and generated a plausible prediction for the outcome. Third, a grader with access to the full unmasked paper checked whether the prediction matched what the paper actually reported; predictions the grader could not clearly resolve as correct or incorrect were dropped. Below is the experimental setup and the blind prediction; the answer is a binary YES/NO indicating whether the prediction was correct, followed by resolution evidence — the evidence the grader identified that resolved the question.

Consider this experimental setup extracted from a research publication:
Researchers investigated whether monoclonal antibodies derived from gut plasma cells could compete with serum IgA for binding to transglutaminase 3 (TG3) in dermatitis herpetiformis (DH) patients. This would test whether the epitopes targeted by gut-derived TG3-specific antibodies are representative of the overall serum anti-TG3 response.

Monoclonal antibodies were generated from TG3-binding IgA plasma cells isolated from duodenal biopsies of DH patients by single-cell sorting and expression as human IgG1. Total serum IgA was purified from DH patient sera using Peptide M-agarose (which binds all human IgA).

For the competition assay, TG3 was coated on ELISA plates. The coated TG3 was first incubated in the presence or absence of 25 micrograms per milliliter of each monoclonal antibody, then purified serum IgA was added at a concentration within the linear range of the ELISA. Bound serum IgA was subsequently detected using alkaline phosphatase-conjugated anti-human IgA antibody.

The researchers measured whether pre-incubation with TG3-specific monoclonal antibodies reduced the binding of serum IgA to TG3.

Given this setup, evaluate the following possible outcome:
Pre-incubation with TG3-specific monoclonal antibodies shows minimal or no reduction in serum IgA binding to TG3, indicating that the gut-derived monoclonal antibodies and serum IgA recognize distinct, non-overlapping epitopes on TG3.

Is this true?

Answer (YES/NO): NO